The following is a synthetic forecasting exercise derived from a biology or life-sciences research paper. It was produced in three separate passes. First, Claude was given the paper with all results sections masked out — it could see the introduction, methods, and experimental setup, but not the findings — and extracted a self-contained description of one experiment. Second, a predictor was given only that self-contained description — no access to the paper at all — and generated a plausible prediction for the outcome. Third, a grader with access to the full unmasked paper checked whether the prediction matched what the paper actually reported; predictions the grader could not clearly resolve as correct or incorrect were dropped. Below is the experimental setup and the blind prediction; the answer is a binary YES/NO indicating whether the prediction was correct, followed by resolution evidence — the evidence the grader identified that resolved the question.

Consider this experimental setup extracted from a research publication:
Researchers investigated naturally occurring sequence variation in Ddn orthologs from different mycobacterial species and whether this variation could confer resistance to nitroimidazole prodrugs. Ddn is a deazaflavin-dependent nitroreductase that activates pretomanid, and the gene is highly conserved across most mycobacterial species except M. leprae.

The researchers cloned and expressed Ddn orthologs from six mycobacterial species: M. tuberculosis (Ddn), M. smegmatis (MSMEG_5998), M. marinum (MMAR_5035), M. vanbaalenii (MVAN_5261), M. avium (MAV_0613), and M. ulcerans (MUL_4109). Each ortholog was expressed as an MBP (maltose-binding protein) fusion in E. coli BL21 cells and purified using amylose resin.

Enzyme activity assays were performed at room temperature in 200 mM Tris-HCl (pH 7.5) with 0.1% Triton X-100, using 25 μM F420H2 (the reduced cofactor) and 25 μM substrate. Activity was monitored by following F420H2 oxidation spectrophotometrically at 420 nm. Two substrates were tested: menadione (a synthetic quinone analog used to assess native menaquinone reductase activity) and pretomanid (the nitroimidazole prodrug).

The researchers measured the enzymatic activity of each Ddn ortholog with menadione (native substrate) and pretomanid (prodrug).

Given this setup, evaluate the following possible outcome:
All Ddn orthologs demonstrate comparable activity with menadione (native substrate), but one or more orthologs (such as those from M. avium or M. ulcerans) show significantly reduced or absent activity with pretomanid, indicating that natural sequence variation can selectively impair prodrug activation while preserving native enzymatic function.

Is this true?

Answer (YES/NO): YES